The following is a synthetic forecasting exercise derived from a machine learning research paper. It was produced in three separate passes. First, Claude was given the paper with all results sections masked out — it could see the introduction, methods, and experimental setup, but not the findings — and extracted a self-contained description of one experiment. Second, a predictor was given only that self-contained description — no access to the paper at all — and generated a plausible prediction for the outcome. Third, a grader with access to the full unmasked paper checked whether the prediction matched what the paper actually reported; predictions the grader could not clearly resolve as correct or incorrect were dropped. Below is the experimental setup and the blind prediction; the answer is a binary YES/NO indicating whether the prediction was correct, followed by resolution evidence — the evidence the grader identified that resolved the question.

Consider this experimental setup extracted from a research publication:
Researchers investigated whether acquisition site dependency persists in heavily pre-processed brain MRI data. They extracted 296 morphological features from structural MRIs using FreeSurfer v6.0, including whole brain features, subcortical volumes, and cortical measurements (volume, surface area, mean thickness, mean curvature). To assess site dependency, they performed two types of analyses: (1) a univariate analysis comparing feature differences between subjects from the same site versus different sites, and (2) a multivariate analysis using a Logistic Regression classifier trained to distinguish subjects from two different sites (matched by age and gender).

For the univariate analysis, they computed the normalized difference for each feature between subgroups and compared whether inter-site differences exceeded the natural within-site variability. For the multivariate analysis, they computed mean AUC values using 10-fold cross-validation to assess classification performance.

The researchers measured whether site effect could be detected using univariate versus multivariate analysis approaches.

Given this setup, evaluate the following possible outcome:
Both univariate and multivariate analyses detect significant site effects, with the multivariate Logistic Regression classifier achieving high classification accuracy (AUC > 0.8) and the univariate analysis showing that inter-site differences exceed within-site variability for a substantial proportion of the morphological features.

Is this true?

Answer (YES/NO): NO